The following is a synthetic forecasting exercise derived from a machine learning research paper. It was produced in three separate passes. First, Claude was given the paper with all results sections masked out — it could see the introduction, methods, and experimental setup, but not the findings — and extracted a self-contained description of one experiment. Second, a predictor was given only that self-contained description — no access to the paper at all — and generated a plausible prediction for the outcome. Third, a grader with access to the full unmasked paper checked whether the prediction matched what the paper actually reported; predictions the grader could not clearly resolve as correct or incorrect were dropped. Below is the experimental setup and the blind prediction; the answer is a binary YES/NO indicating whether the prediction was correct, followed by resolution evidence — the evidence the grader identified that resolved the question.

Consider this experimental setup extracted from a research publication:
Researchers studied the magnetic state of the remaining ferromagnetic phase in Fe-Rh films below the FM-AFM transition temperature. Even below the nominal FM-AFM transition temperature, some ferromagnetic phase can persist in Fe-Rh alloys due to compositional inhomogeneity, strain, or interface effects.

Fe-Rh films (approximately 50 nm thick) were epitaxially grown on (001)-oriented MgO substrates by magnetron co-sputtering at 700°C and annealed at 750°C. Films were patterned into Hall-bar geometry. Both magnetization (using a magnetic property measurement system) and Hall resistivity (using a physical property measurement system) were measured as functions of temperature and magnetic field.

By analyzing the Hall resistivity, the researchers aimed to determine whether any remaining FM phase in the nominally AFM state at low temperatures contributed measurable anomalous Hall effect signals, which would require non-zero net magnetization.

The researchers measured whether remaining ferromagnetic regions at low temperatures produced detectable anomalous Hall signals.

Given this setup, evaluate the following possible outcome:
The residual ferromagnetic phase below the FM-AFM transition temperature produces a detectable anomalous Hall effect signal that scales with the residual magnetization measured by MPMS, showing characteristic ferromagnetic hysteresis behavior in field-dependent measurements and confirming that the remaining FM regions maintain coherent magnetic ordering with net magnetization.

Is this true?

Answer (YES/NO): NO